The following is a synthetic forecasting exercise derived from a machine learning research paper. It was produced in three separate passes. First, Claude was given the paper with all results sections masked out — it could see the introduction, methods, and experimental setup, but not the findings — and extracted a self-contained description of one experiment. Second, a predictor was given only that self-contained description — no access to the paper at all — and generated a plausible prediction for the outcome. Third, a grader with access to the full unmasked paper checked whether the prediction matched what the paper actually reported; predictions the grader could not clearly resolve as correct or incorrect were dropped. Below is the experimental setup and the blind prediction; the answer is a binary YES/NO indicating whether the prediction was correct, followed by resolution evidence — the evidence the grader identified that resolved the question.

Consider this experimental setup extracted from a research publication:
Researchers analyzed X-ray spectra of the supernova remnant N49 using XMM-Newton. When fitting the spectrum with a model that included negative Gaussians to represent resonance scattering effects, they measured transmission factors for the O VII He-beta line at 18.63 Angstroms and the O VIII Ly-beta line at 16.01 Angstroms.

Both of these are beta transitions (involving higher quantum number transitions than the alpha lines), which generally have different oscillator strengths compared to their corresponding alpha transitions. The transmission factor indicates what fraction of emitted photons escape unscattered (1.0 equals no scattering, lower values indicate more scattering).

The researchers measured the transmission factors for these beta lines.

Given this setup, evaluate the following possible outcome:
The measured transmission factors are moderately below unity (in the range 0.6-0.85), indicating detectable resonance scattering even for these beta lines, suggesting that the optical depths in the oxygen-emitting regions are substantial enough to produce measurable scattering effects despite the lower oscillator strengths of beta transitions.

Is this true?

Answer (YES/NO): NO